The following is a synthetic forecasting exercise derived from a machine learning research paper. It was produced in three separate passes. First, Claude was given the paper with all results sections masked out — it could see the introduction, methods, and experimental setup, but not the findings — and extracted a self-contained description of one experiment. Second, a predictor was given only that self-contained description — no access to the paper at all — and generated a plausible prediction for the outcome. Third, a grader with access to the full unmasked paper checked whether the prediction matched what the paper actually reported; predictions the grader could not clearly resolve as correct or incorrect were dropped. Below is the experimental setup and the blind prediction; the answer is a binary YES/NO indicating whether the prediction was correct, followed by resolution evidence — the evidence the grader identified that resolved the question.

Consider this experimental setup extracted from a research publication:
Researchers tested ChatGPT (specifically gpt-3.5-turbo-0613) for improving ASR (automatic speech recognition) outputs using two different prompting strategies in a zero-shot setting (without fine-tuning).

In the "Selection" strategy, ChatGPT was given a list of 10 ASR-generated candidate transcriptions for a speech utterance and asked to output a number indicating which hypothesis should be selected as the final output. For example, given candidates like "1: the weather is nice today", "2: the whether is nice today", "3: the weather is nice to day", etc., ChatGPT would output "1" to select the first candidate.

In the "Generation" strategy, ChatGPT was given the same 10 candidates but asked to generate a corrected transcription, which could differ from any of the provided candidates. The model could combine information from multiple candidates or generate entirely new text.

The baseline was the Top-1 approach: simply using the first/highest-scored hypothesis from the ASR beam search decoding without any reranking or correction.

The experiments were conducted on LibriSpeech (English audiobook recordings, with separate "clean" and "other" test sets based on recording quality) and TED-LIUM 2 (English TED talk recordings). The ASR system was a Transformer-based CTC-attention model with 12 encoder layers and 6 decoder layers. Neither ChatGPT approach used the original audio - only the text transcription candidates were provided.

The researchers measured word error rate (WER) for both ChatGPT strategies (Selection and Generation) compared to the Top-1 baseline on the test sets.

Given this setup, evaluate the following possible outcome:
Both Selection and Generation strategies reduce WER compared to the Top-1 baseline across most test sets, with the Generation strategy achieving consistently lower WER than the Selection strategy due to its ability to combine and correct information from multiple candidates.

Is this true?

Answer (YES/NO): NO